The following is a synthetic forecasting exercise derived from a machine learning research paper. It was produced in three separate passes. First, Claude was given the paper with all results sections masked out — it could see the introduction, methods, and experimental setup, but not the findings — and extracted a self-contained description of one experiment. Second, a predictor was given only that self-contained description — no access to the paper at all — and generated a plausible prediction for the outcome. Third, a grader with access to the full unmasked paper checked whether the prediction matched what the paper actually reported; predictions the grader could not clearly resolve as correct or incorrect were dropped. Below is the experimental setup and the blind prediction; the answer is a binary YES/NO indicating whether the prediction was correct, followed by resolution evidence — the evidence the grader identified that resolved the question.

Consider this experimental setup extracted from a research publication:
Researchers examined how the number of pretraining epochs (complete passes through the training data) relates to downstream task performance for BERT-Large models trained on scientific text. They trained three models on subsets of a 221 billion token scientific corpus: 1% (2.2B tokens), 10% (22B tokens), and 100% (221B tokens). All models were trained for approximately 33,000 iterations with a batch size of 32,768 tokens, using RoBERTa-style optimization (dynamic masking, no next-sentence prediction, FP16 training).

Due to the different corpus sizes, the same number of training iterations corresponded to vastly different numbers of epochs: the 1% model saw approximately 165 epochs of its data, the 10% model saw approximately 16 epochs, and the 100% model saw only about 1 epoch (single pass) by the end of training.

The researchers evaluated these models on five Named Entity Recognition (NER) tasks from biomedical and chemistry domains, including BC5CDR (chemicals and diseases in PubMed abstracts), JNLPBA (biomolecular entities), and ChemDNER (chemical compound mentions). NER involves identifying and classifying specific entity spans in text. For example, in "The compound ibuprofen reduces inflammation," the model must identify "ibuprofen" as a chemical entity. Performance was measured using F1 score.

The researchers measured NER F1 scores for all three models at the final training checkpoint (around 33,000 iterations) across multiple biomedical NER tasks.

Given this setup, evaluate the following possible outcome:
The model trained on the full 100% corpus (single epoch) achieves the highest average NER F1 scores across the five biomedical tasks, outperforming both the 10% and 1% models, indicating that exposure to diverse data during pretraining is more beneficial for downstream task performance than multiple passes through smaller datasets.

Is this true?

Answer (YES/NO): NO